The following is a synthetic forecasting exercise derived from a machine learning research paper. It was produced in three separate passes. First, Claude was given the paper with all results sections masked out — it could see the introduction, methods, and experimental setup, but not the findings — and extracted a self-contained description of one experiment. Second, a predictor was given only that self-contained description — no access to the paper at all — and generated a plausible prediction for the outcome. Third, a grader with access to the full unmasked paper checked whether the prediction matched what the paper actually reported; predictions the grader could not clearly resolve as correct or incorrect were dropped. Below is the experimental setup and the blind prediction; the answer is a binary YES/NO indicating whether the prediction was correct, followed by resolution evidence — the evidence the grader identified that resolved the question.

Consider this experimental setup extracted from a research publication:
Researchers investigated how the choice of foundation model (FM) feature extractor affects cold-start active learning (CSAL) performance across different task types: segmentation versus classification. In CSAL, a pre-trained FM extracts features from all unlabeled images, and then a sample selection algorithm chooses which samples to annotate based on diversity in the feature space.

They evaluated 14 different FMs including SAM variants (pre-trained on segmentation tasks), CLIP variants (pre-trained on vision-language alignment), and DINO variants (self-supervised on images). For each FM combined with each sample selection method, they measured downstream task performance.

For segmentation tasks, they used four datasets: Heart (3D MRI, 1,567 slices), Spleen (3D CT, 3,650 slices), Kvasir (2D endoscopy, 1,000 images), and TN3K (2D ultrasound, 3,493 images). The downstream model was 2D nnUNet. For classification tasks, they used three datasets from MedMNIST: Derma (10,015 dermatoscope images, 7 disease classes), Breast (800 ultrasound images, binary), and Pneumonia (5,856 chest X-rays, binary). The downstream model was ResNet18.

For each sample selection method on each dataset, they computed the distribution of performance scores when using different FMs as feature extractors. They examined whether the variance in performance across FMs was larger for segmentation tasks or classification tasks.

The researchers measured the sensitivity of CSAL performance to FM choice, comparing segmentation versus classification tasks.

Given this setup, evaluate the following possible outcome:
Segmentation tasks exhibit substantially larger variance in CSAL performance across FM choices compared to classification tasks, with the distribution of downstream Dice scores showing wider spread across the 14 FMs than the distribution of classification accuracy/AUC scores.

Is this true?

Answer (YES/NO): YES